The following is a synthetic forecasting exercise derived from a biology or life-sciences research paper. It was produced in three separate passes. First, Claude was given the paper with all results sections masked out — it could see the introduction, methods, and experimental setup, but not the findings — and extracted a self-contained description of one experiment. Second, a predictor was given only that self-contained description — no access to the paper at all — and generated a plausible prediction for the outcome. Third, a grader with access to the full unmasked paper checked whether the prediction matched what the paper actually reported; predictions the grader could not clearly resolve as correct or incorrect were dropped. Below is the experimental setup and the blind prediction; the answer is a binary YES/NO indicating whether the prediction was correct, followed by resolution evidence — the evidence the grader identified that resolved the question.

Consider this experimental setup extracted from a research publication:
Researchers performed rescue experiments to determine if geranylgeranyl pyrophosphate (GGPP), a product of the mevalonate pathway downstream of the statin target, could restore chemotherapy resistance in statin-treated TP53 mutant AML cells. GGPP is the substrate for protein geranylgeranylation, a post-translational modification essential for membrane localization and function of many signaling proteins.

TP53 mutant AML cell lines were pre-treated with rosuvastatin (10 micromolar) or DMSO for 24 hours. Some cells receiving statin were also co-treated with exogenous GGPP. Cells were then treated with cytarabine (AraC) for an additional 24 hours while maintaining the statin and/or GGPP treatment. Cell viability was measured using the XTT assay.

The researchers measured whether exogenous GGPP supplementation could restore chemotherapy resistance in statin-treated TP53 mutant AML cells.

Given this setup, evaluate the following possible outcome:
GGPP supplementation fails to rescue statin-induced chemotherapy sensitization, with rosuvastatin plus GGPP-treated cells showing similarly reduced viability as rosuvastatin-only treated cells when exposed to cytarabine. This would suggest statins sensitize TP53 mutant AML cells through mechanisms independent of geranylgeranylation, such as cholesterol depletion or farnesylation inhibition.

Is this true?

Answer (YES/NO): NO